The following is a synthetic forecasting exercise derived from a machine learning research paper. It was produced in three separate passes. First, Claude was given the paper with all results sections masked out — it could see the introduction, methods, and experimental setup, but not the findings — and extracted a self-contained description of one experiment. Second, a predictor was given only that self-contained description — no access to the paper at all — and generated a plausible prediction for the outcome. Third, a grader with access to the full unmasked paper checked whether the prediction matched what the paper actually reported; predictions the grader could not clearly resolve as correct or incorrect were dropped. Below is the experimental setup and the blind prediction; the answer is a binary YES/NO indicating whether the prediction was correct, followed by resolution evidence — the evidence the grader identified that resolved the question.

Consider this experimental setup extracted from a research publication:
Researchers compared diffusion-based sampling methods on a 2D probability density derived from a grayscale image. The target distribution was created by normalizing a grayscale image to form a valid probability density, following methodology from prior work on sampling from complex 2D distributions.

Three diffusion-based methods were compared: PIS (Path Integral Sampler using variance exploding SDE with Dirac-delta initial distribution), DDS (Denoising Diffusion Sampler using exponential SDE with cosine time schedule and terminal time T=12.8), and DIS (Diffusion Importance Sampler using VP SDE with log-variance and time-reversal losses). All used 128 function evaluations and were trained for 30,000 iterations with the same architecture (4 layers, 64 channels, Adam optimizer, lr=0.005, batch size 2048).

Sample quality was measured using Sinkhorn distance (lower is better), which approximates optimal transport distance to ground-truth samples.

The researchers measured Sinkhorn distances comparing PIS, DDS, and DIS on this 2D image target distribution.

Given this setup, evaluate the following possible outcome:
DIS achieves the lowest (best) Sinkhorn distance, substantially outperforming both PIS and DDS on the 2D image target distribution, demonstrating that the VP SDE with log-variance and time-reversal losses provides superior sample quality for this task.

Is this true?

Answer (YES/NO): YES